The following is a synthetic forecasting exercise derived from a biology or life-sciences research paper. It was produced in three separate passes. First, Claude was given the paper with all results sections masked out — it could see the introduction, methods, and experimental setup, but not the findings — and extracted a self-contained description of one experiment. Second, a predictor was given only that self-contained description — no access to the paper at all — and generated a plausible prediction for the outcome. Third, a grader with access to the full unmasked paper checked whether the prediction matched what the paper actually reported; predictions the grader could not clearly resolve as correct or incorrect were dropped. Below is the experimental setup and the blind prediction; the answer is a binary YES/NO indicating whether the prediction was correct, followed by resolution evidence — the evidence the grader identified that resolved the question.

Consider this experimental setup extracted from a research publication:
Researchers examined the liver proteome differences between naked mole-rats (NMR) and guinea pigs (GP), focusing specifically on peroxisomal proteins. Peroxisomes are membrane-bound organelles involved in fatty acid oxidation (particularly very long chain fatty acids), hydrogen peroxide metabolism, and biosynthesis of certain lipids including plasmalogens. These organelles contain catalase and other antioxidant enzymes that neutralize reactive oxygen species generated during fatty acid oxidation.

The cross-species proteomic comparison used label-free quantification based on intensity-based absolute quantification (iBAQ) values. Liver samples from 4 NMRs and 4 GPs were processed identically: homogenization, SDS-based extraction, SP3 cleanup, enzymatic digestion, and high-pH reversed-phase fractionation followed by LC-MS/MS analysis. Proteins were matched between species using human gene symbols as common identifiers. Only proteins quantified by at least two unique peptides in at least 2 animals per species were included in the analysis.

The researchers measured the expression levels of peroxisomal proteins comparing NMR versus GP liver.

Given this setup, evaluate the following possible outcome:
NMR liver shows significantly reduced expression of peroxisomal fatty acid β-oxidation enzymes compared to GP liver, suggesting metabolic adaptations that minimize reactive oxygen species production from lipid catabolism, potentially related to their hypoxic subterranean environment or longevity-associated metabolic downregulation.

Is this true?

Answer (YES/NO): NO